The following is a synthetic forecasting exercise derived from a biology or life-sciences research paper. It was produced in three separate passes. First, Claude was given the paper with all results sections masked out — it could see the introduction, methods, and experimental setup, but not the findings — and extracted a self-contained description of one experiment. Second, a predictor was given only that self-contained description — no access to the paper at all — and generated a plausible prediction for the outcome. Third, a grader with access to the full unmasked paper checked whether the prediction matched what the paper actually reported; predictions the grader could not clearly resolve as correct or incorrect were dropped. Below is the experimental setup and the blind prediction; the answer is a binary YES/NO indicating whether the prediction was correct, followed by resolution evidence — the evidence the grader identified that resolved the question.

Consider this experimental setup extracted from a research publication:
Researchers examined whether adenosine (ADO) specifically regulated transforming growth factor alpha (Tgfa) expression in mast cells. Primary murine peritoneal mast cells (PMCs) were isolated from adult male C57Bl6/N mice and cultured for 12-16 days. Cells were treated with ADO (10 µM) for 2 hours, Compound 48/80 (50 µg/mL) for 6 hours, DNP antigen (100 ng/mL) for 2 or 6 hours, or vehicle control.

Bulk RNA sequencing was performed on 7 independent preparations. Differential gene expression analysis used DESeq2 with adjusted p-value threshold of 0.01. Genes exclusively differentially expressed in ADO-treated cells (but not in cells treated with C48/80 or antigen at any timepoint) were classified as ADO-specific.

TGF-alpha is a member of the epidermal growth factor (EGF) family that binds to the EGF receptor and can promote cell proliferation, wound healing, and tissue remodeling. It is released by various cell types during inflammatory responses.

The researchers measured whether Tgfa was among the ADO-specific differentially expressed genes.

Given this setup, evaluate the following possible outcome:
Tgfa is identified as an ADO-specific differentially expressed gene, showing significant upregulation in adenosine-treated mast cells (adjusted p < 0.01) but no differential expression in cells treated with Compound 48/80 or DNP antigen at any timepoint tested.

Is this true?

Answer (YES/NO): YES